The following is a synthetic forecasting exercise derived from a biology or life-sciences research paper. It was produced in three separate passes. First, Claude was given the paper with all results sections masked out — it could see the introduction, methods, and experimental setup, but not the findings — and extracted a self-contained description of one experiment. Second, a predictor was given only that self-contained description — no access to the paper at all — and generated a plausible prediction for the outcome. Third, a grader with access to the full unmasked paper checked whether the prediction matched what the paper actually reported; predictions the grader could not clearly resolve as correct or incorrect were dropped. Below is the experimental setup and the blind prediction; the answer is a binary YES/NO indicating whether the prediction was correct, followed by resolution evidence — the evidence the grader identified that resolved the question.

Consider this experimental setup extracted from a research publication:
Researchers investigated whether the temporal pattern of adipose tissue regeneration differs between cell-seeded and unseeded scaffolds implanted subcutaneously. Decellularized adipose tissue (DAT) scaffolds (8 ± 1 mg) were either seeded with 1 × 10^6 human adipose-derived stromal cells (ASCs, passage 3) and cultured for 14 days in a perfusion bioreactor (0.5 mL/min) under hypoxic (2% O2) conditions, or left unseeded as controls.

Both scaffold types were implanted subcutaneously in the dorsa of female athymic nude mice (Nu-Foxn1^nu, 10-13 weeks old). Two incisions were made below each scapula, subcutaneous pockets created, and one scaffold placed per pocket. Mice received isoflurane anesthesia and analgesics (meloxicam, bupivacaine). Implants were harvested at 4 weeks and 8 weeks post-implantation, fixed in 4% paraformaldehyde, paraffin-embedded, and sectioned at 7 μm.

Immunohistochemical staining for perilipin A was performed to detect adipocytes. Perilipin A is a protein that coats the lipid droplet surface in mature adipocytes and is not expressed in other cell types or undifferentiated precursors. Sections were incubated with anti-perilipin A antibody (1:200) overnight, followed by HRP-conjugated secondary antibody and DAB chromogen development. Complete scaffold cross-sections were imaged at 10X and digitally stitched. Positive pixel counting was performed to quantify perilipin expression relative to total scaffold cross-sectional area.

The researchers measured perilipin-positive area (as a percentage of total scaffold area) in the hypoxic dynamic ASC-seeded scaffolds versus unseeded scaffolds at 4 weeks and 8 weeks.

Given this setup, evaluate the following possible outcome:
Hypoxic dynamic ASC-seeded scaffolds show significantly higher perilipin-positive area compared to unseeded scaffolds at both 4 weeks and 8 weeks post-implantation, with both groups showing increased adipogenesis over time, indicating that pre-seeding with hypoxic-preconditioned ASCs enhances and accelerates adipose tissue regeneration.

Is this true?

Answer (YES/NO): NO